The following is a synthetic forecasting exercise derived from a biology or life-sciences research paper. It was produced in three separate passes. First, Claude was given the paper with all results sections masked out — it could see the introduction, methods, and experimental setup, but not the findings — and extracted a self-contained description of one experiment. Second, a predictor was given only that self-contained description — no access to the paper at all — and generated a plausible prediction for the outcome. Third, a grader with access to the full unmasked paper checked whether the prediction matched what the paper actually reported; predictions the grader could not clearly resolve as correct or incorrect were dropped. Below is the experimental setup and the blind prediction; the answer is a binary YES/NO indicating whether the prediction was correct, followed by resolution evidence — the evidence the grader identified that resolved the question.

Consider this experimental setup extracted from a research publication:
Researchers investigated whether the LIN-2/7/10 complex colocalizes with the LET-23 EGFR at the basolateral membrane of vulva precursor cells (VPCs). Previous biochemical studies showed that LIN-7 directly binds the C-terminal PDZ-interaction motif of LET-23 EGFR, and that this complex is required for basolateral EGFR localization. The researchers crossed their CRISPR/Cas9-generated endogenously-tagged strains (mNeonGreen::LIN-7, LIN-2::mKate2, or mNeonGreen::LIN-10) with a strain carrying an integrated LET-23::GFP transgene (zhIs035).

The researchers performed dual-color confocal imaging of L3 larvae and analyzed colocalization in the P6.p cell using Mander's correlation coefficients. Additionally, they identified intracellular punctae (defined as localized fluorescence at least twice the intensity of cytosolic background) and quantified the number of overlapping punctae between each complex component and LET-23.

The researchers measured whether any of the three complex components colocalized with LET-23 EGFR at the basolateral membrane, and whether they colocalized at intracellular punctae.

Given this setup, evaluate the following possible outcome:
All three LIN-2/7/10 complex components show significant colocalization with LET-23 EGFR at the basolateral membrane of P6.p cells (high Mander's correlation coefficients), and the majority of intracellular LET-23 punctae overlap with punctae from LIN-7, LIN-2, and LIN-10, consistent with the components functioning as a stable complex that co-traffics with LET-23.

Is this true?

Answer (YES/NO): NO